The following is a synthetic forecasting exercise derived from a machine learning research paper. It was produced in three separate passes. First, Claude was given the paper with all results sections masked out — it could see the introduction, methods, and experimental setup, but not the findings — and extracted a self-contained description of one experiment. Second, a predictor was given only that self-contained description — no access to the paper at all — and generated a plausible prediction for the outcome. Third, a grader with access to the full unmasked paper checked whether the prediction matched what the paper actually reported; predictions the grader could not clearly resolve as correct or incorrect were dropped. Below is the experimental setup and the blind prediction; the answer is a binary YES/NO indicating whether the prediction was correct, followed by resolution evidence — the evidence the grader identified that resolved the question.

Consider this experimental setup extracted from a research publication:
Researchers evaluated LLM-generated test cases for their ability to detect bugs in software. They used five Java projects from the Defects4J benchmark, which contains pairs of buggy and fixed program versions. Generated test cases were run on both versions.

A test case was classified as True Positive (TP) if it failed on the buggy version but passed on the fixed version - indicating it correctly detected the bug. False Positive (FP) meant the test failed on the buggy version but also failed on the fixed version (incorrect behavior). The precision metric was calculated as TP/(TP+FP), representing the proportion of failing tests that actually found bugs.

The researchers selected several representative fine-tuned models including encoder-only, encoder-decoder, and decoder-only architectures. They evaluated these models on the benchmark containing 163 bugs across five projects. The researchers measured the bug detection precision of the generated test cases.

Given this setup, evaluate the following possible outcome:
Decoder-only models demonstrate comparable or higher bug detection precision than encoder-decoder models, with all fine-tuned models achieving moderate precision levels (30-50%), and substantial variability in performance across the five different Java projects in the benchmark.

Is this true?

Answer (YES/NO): NO